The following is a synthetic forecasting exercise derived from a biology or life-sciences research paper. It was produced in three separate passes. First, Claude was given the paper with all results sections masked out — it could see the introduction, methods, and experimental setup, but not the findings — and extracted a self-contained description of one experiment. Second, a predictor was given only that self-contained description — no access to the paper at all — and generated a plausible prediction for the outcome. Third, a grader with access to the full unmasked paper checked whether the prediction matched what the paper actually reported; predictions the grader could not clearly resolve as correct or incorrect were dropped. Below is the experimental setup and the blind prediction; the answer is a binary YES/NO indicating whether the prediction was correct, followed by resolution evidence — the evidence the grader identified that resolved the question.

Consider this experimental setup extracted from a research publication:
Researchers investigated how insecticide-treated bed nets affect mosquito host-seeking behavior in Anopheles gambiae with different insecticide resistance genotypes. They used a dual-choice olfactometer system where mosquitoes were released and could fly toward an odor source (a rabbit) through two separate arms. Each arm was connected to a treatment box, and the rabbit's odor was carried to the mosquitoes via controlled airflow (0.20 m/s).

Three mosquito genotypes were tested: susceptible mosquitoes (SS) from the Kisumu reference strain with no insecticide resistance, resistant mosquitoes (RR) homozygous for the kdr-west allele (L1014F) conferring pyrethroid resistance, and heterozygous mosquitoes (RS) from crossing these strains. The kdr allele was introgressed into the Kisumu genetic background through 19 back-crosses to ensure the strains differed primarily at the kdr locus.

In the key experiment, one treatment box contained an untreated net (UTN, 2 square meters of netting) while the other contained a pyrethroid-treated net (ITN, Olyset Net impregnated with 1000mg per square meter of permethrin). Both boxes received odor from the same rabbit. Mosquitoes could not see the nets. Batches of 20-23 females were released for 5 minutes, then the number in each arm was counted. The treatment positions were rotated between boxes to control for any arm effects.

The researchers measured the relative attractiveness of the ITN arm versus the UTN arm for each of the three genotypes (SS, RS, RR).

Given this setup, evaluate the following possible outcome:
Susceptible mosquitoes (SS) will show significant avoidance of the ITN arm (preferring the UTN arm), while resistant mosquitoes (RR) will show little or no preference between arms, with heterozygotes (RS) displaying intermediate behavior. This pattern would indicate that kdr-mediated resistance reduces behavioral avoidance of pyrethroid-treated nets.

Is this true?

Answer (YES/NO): NO